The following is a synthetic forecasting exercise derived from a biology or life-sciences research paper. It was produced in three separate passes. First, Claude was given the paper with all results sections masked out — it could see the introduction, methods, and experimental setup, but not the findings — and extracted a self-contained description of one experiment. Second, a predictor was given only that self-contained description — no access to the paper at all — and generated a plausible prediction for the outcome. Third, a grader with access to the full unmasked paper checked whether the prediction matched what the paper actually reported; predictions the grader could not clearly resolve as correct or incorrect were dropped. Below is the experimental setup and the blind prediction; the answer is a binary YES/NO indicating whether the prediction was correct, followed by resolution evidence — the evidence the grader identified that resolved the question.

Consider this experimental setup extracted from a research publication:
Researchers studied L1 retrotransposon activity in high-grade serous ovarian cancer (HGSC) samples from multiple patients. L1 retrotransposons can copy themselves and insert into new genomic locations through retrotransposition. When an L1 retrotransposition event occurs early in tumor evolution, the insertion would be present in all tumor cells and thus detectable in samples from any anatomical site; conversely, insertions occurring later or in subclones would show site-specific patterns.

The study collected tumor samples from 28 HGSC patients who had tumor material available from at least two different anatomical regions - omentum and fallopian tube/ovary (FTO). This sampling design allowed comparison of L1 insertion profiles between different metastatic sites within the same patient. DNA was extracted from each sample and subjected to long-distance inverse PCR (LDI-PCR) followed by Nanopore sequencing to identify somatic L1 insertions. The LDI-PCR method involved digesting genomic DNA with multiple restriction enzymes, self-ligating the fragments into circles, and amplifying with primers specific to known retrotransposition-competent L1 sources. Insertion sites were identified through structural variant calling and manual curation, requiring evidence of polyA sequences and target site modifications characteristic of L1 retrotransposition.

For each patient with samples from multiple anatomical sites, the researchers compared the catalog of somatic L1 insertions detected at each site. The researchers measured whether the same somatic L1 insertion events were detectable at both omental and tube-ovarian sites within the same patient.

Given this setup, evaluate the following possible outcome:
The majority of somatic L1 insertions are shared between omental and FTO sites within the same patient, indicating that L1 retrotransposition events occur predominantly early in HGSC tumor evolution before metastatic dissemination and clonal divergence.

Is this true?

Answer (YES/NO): NO